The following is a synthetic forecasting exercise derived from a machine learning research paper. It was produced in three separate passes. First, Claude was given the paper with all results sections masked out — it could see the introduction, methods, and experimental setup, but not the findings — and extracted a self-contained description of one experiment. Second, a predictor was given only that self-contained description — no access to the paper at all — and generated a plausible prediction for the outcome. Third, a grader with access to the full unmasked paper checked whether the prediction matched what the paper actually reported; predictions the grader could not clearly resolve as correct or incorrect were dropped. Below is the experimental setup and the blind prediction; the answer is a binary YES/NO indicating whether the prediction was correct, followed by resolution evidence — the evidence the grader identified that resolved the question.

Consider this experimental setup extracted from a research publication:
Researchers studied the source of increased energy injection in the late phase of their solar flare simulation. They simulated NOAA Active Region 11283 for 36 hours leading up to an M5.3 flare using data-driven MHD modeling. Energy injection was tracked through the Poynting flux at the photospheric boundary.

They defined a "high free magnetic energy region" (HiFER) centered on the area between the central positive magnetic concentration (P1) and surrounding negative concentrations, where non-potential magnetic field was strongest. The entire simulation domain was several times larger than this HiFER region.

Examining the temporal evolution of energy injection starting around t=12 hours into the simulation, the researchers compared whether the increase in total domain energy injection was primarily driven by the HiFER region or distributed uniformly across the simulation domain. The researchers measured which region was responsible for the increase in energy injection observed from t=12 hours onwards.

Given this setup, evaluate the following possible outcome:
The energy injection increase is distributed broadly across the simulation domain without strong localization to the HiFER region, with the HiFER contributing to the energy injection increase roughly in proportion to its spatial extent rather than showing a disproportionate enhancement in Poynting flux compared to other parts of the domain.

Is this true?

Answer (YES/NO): NO